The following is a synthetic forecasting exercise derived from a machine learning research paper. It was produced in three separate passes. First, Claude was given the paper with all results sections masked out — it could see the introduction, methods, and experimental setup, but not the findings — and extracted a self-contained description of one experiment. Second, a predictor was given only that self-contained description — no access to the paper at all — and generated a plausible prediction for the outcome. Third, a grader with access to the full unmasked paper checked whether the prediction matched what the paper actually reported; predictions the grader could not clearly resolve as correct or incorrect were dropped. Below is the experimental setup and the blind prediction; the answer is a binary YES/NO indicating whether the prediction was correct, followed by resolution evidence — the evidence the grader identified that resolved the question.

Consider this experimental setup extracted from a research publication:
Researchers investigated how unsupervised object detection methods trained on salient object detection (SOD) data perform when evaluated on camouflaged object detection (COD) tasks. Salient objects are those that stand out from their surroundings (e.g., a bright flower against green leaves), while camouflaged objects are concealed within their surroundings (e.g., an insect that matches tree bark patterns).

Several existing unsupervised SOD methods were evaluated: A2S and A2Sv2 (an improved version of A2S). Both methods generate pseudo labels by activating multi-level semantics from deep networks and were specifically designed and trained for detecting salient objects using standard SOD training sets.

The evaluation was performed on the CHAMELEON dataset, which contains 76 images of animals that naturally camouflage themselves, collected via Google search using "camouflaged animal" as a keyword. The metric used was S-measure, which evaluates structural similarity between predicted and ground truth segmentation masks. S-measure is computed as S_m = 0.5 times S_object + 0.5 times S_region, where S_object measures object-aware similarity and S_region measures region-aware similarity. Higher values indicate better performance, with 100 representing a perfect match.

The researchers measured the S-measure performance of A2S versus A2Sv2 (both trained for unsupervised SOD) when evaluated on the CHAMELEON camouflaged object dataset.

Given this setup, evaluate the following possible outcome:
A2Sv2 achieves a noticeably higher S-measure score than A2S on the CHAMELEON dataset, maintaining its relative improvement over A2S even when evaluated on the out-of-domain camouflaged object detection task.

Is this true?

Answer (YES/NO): NO